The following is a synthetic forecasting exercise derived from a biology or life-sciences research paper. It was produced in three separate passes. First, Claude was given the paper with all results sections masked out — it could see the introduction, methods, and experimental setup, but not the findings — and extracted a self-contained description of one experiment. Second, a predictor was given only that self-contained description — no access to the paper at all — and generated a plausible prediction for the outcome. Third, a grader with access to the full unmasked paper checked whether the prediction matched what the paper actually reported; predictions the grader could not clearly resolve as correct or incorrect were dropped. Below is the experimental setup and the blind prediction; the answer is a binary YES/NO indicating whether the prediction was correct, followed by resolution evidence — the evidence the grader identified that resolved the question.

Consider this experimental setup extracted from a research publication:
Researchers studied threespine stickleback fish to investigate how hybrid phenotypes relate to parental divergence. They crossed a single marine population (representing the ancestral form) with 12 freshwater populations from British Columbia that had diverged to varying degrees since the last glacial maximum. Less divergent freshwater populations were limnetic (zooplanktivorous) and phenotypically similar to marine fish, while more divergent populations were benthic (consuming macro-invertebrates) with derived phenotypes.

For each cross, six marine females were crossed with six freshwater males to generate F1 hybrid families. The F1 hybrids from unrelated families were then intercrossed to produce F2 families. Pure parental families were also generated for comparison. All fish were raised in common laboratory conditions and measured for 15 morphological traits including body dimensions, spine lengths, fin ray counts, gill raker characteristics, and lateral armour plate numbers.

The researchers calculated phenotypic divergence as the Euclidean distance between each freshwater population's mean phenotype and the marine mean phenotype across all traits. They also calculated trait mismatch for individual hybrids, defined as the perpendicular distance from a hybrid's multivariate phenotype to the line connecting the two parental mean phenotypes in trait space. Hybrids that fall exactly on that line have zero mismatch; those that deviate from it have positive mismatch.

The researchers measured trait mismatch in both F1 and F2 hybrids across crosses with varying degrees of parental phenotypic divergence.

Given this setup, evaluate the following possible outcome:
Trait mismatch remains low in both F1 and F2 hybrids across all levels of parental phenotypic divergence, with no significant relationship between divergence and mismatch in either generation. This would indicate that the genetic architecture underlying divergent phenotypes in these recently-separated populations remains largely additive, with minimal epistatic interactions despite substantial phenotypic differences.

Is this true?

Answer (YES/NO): NO